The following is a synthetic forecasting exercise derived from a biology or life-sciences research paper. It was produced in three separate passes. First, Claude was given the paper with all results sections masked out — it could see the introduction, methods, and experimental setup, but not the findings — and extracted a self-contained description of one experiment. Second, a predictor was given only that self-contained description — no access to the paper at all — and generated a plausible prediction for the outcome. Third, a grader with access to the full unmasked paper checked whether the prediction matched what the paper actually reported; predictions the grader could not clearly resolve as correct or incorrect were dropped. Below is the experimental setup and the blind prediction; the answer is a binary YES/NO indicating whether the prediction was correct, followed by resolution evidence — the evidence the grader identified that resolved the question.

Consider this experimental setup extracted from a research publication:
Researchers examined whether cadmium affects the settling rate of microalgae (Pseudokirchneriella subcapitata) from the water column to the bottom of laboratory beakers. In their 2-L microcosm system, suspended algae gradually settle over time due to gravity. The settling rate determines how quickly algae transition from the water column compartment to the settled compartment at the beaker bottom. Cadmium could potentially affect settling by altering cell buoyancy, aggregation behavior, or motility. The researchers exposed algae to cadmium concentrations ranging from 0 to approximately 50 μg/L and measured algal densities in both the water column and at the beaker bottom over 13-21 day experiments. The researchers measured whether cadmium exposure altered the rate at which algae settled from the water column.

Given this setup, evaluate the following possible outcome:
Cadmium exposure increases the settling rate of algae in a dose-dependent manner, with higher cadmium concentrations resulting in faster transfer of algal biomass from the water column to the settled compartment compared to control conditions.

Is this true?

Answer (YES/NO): NO